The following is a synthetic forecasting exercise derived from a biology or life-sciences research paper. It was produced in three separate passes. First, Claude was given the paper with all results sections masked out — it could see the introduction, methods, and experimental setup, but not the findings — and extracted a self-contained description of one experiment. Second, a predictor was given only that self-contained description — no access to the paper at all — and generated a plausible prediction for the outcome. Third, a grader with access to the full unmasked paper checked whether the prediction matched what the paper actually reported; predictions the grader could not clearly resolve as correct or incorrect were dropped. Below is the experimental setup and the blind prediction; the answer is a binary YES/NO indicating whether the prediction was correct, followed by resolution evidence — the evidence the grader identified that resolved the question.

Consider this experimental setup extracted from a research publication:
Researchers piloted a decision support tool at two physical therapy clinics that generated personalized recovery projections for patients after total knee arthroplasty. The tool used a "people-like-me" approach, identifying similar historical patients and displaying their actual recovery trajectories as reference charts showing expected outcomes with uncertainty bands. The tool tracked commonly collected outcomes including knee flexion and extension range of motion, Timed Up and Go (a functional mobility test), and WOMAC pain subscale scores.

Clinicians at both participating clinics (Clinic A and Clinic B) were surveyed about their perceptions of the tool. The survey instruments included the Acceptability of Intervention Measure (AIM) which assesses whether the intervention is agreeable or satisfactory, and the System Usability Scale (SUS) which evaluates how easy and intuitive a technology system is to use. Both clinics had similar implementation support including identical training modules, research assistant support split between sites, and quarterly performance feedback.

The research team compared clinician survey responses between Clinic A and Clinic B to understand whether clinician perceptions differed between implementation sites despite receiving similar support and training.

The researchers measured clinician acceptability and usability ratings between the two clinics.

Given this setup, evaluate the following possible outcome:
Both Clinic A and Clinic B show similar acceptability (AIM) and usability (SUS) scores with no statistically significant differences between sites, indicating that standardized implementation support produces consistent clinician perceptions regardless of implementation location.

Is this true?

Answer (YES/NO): NO